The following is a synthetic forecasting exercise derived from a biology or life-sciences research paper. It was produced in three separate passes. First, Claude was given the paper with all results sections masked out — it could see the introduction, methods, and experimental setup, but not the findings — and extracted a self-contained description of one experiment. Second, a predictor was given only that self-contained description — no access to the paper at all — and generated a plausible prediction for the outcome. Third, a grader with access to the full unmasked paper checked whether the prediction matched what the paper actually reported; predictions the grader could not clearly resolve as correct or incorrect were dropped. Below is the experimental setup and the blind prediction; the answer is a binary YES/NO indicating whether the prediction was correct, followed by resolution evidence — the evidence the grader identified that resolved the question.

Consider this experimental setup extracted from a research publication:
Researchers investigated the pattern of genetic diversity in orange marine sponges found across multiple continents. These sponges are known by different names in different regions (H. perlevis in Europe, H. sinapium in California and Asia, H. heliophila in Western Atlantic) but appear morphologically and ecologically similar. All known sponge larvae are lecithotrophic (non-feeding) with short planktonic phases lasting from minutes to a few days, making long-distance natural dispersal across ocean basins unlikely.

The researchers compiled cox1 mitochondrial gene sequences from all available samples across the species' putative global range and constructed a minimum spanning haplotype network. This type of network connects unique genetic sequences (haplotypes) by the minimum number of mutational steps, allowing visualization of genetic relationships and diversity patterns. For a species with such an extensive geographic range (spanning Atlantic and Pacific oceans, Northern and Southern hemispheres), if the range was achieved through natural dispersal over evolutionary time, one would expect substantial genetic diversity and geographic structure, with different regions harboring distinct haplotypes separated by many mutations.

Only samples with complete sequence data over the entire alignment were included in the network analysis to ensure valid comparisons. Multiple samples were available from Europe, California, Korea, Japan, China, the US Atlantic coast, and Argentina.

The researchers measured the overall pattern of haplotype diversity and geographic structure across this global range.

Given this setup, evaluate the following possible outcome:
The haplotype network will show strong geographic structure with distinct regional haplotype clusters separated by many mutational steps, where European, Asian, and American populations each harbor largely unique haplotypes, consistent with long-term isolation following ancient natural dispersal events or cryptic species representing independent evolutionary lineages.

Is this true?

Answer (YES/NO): NO